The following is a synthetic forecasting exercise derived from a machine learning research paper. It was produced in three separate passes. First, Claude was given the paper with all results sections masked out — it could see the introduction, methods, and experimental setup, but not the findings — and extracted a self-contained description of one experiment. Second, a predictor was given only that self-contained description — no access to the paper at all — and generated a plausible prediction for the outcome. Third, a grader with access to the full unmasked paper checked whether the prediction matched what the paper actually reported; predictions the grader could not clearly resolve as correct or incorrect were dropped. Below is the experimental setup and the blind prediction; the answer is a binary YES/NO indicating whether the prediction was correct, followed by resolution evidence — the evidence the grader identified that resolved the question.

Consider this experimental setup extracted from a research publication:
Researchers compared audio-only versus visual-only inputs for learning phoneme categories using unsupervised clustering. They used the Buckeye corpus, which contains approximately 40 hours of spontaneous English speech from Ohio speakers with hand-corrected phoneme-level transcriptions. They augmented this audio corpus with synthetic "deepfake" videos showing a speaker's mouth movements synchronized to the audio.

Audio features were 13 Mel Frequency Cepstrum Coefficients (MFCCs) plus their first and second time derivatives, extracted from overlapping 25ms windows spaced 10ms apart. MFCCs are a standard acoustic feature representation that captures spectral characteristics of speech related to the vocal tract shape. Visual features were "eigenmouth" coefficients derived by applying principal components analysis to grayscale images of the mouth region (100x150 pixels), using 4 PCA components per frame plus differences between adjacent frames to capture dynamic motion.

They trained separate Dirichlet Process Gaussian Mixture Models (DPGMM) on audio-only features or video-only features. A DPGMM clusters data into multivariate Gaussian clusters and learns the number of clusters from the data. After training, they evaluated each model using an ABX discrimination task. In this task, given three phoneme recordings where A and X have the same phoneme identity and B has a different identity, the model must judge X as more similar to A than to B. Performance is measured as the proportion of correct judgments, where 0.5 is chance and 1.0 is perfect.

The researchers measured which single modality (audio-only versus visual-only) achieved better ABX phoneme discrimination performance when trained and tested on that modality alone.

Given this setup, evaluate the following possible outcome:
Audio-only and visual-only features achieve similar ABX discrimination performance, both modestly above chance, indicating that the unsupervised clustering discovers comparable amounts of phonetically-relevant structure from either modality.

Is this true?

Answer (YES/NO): NO